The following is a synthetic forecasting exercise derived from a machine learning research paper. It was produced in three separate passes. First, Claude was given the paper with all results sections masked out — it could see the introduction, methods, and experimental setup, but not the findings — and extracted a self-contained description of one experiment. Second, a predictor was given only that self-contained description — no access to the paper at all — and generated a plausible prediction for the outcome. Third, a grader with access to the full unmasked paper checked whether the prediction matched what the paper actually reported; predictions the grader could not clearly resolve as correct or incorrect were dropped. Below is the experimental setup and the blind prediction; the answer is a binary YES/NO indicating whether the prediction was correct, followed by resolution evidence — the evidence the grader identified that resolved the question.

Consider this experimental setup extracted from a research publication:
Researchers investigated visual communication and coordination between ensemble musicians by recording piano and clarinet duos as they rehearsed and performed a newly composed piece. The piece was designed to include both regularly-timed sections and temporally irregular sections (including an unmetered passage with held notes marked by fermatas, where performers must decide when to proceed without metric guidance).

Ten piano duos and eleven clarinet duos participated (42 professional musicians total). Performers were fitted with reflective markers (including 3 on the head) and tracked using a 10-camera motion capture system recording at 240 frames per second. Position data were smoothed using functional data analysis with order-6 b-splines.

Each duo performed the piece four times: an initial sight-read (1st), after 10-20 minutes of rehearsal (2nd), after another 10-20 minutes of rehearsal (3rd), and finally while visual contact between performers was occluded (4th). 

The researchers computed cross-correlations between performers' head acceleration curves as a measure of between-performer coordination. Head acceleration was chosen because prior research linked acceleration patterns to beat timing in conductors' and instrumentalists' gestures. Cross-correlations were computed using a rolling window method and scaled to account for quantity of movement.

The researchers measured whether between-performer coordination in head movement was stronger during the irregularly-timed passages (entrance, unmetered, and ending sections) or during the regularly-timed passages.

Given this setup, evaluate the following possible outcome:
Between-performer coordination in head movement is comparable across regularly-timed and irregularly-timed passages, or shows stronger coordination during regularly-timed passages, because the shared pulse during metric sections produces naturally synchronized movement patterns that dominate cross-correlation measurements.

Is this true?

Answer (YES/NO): NO